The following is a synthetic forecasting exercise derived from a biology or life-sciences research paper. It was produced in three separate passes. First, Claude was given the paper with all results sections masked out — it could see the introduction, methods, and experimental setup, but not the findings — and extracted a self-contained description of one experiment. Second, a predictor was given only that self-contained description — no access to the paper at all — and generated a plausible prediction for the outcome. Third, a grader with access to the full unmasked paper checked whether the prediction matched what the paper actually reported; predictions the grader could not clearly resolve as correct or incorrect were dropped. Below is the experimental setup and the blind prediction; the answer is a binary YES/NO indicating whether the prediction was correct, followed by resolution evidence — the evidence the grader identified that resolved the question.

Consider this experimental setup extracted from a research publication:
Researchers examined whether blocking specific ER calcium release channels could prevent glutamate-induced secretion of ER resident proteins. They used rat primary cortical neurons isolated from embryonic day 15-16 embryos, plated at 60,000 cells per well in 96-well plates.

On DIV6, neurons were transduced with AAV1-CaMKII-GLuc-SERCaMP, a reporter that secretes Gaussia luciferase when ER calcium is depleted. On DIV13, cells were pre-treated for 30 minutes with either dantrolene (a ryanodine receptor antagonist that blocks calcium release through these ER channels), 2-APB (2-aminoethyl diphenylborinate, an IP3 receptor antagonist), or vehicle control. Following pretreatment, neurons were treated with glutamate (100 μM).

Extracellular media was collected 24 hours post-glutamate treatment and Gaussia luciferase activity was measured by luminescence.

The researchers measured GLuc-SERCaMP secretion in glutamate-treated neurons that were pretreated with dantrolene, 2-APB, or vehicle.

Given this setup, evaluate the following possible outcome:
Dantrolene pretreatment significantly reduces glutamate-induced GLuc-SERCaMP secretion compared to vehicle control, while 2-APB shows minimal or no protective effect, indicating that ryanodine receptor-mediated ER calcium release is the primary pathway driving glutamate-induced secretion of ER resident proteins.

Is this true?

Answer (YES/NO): NO